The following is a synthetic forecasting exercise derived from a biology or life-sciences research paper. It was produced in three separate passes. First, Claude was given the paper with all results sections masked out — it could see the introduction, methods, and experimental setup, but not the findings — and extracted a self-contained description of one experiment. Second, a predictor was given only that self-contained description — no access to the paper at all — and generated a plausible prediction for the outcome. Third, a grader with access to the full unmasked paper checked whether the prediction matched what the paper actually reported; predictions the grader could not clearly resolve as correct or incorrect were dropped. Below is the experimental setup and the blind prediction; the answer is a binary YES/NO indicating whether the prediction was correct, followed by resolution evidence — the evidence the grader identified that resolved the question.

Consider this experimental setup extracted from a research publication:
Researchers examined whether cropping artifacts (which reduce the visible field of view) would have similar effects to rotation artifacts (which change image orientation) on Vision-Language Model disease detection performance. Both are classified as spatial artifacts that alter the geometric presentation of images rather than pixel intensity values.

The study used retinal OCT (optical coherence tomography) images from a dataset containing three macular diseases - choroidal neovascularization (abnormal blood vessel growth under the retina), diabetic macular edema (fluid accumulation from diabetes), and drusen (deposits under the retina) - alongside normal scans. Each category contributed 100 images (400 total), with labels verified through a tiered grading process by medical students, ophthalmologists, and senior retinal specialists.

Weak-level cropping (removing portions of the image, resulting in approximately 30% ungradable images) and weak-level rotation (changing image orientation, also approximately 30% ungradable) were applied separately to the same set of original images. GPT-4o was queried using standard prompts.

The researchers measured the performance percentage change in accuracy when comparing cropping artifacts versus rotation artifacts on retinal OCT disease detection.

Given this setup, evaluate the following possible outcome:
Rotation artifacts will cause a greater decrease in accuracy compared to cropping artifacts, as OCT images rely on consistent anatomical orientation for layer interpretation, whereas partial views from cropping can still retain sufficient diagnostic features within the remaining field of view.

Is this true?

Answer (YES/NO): YES